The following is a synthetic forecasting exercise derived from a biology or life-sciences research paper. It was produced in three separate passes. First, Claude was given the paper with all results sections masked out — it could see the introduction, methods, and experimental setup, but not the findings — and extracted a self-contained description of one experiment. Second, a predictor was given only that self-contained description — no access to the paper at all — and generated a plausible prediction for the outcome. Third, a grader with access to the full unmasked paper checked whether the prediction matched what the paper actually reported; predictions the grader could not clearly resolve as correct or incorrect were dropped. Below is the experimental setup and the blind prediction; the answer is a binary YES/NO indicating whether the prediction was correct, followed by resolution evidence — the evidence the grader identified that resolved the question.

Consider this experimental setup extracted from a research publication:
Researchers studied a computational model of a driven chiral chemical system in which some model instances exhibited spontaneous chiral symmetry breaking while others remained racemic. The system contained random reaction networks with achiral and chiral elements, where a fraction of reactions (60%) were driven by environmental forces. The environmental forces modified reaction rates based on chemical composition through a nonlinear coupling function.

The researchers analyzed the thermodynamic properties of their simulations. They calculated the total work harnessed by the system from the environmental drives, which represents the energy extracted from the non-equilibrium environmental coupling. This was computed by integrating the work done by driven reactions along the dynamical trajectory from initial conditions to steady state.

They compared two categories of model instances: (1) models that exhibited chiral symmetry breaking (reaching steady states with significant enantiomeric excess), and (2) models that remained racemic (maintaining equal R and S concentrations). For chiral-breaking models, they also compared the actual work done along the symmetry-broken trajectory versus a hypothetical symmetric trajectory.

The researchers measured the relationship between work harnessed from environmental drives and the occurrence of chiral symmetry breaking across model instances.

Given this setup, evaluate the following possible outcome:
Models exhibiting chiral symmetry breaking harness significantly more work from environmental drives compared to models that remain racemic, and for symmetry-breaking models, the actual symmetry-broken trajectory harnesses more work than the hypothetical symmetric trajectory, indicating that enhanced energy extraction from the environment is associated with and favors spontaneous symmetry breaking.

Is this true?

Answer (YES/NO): YES